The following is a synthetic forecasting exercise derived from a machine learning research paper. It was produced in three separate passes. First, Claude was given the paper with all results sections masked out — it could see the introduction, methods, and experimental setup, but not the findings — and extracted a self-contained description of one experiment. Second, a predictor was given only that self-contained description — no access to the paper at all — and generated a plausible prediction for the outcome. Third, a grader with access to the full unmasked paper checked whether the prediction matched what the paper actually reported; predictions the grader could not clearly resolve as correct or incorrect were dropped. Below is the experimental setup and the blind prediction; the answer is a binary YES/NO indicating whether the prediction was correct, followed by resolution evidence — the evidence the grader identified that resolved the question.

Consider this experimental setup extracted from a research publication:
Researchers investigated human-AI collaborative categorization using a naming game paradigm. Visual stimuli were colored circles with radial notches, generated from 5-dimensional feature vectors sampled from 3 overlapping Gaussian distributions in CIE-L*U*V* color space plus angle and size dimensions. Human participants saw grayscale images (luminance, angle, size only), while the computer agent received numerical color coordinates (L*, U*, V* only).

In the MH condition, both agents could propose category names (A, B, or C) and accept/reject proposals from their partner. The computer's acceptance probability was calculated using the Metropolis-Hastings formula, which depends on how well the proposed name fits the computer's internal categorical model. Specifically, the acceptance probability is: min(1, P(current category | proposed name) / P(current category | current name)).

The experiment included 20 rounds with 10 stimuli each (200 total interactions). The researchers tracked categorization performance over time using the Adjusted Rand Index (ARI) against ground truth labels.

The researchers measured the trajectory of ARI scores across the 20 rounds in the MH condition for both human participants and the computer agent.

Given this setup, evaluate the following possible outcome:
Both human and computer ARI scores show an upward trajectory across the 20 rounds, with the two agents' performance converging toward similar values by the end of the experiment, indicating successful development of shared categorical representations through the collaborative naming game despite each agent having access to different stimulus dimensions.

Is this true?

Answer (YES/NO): NO